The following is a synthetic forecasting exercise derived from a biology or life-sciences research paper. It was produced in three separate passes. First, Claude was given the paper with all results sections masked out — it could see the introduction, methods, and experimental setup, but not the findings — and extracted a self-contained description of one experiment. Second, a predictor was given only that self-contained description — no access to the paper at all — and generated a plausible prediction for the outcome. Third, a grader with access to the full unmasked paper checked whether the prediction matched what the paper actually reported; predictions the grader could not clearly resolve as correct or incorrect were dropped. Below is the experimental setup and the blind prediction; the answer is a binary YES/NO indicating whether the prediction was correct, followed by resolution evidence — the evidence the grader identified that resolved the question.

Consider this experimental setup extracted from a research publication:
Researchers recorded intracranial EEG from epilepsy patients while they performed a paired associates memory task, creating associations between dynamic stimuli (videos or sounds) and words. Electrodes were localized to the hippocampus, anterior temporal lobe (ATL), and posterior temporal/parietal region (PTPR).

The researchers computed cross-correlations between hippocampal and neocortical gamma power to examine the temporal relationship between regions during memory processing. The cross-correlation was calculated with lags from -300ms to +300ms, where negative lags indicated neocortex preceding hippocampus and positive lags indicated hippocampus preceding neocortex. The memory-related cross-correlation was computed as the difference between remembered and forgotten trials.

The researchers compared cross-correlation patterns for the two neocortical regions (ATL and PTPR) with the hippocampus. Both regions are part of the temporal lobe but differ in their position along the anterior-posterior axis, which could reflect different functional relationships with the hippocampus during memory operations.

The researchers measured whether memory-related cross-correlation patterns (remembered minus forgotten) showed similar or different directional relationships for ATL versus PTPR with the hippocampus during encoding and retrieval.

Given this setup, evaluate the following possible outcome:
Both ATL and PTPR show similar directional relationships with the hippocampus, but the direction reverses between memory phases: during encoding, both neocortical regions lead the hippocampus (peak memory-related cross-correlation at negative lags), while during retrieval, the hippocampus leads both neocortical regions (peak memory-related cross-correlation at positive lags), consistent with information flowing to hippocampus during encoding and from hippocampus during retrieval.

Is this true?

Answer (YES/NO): NO